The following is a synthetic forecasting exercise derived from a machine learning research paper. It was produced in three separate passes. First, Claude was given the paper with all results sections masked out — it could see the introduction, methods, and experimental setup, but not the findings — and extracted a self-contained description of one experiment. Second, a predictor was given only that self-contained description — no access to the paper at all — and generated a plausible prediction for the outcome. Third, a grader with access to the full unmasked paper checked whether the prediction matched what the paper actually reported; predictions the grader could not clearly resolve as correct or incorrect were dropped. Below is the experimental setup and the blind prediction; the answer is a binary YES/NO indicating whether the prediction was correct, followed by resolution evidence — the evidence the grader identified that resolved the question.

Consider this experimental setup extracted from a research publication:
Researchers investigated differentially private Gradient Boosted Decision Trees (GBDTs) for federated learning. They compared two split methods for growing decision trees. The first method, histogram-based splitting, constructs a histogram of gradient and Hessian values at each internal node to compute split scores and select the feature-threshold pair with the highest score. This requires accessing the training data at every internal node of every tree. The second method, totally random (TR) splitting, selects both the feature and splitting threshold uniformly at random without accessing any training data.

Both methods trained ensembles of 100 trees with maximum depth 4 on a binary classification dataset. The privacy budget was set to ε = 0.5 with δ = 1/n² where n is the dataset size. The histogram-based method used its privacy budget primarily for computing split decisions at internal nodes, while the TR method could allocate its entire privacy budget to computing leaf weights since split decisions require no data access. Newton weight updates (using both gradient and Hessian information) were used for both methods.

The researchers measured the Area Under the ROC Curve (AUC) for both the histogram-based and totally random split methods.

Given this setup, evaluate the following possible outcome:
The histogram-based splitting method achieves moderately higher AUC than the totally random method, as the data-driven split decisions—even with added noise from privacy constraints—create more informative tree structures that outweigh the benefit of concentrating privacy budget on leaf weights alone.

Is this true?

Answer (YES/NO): NO